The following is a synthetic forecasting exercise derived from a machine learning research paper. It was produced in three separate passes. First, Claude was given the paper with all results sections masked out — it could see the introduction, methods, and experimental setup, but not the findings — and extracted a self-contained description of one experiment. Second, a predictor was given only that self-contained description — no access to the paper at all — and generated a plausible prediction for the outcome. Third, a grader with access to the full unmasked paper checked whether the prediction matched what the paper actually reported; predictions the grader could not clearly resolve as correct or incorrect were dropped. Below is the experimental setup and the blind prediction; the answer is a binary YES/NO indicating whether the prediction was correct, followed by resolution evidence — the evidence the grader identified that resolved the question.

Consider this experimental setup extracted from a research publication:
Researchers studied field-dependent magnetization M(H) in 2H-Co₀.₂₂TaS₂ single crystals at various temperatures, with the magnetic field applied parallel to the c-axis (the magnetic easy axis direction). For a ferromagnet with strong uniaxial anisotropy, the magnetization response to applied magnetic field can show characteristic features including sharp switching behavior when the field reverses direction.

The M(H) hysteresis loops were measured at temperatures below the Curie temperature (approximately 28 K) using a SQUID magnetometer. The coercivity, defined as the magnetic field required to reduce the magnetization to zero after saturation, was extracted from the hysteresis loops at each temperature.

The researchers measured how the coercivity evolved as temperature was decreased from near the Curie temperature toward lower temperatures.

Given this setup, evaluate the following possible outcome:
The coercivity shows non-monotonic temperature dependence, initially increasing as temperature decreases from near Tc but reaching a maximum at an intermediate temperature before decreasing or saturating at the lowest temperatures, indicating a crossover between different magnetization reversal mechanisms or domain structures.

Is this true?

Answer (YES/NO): NO